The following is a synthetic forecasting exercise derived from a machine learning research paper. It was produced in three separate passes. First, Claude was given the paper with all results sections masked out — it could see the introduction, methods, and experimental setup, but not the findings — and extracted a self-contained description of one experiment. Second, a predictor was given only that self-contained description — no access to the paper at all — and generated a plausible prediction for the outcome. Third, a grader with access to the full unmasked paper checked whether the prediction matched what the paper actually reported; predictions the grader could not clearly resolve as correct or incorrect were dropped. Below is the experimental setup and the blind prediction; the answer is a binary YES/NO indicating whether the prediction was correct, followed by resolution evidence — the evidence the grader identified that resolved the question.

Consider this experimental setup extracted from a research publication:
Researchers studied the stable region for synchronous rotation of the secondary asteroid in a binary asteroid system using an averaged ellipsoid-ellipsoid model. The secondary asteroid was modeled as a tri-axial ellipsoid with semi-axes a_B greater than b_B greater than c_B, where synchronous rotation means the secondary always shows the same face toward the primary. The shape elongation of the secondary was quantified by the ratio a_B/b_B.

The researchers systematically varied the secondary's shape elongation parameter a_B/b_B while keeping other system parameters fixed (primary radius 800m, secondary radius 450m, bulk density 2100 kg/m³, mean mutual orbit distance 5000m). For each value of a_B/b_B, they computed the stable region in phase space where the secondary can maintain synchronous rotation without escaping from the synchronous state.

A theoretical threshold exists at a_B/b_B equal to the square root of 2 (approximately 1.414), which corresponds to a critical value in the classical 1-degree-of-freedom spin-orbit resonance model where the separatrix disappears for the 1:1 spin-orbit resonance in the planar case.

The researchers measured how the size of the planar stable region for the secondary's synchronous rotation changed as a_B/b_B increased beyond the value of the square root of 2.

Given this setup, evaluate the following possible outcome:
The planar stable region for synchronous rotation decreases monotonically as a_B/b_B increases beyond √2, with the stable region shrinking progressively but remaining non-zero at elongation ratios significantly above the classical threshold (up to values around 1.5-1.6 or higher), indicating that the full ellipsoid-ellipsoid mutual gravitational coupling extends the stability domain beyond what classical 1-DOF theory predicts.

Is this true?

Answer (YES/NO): NO